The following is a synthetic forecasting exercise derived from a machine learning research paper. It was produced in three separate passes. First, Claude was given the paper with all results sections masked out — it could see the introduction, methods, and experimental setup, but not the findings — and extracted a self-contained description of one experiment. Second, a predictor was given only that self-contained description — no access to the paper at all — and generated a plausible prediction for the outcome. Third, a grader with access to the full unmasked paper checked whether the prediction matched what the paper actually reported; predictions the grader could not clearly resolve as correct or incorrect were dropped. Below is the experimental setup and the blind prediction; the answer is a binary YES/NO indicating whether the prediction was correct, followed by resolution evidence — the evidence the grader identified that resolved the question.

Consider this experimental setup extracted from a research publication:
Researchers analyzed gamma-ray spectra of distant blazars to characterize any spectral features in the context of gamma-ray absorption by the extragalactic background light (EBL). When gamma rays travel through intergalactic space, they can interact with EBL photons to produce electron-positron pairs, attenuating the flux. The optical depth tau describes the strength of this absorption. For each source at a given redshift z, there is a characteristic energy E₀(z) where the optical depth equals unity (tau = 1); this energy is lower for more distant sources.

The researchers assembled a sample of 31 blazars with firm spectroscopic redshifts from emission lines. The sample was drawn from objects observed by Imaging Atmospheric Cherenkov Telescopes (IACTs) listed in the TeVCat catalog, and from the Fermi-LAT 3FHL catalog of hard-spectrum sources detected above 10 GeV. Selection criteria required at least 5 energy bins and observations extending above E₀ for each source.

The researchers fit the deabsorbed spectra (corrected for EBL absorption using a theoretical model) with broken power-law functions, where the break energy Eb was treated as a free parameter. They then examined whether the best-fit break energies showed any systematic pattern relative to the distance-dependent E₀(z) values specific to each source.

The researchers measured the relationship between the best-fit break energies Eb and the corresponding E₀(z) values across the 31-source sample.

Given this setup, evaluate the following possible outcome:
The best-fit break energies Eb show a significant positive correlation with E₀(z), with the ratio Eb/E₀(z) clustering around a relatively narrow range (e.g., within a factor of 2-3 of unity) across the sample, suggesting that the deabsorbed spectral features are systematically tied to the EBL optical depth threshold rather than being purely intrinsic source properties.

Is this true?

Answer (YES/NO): YES